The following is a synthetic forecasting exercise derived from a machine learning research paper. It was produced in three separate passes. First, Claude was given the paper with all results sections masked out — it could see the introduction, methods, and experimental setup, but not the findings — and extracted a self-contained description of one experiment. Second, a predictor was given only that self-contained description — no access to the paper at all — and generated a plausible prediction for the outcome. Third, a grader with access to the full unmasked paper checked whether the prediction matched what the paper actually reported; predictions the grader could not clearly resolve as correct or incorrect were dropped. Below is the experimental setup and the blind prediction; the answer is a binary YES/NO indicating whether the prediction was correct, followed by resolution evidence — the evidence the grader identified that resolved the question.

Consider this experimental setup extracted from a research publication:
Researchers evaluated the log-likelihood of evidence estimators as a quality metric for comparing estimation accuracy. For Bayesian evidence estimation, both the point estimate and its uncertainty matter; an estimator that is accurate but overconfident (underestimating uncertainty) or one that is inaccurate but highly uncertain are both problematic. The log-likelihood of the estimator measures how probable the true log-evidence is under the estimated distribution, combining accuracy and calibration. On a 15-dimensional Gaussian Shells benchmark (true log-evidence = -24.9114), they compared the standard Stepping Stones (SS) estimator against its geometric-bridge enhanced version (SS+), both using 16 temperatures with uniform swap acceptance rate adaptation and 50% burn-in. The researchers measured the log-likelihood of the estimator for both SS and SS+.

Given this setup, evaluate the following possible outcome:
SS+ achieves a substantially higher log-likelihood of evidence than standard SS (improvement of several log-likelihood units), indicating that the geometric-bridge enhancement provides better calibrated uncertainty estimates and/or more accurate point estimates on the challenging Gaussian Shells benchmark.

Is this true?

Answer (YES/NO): NO